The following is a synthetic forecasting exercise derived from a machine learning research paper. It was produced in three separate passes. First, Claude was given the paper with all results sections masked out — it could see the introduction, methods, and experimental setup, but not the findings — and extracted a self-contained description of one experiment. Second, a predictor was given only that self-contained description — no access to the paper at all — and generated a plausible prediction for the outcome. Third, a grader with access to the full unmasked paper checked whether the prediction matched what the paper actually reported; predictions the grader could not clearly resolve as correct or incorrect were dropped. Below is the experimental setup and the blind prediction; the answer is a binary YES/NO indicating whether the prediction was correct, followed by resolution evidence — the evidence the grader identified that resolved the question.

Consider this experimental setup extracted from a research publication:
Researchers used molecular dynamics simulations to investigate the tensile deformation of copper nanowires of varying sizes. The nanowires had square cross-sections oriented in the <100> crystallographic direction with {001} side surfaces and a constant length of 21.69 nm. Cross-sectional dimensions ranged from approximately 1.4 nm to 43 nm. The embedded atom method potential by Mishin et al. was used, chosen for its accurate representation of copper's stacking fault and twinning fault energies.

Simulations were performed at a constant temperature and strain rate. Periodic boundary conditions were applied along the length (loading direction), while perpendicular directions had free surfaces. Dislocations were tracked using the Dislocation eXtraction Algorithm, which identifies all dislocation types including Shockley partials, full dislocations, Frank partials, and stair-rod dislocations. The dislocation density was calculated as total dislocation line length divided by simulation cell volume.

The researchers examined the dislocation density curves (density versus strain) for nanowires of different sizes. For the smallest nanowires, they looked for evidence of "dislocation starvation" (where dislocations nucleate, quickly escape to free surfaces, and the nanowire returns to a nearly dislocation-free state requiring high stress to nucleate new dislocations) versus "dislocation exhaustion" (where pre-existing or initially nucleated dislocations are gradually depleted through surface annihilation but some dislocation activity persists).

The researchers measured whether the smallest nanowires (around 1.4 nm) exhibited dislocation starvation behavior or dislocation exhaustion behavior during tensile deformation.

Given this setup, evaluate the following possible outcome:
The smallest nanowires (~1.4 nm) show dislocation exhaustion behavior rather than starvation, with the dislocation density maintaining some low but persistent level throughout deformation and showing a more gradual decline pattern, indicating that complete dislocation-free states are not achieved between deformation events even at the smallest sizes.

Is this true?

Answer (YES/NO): NO